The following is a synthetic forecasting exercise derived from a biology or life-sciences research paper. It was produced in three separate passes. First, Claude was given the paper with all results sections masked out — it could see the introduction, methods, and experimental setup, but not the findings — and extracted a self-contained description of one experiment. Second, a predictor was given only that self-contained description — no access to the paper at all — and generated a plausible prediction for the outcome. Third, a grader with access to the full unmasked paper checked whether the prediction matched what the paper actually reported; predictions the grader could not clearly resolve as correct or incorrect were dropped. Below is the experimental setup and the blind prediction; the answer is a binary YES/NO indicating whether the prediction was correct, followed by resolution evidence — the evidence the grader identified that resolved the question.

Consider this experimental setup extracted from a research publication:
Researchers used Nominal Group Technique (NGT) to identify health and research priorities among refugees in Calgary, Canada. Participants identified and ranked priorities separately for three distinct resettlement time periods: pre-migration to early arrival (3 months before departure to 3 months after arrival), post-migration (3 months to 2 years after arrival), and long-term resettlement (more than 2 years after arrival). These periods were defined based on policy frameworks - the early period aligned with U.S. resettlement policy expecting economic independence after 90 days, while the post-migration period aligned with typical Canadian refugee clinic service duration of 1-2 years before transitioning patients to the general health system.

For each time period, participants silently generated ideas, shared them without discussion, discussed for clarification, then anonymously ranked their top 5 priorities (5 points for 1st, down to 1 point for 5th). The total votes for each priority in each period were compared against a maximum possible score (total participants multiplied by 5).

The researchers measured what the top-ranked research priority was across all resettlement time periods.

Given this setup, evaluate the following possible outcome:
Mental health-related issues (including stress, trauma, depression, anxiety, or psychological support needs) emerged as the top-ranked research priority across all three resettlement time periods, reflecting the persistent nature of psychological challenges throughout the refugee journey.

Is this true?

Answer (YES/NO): NO